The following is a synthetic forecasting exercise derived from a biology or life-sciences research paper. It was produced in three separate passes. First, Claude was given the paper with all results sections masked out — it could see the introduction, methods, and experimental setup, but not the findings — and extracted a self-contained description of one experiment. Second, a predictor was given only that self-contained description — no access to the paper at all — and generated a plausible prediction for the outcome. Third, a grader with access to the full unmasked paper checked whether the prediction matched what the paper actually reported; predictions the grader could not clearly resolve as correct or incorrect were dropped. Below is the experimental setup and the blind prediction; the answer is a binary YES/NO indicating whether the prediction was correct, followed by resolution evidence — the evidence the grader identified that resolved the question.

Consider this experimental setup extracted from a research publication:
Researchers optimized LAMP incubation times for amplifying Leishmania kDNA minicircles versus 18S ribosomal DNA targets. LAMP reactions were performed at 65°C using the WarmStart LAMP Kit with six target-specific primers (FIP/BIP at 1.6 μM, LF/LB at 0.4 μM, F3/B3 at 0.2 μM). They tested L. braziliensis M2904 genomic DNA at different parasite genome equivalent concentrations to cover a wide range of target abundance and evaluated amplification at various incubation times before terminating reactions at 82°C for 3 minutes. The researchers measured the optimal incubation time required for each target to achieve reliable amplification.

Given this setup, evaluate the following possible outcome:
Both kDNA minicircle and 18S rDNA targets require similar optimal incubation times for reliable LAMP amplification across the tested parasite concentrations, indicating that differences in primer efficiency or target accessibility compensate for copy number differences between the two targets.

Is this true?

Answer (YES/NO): NO